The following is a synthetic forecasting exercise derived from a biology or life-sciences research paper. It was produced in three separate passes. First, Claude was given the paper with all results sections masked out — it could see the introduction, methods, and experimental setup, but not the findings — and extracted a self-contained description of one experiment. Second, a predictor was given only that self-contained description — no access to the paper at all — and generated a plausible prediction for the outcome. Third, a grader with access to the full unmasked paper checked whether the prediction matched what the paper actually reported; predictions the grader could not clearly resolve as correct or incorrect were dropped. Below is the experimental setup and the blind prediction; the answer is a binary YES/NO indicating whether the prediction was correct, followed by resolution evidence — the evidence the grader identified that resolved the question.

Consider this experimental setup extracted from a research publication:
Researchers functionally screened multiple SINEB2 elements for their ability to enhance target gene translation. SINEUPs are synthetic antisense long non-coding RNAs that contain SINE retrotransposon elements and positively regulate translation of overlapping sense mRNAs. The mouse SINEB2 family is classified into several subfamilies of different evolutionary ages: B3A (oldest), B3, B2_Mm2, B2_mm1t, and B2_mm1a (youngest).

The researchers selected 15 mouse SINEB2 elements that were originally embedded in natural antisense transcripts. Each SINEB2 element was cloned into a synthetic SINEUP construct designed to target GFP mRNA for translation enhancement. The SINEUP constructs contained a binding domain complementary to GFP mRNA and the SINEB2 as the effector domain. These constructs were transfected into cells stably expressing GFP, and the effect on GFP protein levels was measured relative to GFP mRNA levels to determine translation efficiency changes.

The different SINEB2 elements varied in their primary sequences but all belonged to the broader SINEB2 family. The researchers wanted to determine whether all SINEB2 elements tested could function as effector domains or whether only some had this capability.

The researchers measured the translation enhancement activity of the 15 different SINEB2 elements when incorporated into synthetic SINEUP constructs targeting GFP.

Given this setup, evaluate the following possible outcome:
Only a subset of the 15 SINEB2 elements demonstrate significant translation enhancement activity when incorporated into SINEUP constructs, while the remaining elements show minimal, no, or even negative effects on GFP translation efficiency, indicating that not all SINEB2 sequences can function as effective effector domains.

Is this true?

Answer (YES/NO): NO